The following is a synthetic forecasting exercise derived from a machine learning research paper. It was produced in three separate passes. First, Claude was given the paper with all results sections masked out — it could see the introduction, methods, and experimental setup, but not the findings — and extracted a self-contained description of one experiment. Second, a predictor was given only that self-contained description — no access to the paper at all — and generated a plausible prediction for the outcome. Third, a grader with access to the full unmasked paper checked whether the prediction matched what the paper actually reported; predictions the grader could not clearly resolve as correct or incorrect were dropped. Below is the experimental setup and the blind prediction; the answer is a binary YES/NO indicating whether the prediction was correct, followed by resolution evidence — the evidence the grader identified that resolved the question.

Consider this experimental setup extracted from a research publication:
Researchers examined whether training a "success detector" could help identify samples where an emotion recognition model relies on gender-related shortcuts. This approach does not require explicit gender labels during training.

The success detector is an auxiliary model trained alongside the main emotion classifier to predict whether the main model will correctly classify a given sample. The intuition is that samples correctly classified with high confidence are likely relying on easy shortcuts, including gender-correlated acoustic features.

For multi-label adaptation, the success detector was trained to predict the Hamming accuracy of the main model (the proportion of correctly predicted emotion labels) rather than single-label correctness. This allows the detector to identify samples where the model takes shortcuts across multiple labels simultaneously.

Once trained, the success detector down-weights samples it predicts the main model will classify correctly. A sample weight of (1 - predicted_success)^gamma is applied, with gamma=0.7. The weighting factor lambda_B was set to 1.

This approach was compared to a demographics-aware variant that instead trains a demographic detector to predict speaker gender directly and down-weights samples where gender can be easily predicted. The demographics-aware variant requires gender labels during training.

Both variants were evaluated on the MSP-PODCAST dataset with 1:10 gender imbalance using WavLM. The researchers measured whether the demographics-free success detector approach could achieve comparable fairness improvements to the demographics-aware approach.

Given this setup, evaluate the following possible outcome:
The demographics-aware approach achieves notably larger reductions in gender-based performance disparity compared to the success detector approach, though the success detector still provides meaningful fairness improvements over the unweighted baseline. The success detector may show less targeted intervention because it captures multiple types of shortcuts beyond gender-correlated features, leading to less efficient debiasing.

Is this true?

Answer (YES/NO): NO